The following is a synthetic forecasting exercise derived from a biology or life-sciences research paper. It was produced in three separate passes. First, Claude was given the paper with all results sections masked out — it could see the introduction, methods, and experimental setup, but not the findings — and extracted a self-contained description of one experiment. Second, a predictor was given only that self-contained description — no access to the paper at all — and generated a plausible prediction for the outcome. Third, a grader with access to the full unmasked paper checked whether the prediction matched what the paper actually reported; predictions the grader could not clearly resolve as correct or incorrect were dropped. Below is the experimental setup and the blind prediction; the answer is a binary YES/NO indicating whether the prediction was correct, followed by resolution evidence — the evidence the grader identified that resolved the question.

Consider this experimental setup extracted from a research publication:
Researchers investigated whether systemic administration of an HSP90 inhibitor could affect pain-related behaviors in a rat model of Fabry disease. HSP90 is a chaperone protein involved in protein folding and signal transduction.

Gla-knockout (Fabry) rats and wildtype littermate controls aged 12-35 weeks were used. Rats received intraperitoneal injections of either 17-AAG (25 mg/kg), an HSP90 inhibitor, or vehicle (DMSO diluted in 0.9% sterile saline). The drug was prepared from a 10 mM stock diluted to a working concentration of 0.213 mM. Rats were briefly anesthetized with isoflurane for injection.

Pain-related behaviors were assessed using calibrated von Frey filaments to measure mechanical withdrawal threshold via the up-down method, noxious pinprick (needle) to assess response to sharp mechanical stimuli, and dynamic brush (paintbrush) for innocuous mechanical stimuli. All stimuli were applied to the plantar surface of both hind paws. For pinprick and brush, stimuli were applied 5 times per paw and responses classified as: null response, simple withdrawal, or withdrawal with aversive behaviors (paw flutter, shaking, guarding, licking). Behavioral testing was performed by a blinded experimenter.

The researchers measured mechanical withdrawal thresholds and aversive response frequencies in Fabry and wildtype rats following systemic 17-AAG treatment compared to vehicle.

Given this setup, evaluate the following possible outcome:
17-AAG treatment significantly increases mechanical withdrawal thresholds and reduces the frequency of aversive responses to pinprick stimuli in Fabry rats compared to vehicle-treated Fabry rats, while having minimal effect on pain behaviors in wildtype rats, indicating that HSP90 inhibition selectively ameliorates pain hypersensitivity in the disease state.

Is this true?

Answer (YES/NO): NO